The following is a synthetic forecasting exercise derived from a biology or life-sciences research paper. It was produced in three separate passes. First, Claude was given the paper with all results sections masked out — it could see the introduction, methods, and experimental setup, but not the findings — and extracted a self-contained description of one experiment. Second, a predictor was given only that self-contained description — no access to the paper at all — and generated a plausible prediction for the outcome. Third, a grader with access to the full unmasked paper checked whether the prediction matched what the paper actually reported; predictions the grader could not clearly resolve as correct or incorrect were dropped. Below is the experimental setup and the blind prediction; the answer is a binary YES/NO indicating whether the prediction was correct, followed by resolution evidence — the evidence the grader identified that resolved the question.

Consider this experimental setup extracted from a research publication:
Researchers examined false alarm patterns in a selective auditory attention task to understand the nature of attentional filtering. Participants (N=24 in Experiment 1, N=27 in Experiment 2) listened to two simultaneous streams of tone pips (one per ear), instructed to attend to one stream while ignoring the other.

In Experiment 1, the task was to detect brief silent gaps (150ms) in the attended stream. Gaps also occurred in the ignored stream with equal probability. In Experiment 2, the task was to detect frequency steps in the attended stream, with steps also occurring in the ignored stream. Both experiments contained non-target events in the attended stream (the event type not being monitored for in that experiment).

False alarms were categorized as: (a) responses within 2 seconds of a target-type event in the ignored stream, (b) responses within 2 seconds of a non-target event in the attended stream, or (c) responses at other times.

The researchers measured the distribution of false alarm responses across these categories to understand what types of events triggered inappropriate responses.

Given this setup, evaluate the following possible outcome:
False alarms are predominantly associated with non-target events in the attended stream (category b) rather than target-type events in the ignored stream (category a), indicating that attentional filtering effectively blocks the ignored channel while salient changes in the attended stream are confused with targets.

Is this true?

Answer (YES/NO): NO